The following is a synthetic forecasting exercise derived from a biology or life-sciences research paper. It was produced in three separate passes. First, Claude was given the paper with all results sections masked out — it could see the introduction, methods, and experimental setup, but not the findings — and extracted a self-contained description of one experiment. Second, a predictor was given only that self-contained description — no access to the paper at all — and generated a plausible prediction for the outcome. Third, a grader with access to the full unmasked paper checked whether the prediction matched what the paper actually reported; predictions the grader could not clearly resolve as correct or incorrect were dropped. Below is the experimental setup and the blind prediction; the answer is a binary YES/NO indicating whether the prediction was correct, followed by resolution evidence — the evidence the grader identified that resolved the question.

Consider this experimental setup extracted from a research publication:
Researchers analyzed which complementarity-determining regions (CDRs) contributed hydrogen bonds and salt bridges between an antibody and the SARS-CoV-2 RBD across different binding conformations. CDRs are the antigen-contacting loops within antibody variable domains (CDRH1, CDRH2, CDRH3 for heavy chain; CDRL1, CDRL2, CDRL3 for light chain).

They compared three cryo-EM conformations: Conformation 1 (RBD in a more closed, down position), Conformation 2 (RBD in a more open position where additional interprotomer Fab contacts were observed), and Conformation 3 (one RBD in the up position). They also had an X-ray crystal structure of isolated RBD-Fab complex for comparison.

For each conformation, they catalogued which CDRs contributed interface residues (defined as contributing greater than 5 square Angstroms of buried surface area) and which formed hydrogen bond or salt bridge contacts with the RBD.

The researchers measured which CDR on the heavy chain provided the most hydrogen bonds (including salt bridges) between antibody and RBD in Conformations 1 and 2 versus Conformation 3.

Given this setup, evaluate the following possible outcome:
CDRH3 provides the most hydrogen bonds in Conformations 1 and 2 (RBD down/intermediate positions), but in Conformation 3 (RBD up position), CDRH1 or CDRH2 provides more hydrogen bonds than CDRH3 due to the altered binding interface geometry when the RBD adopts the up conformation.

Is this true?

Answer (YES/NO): NO